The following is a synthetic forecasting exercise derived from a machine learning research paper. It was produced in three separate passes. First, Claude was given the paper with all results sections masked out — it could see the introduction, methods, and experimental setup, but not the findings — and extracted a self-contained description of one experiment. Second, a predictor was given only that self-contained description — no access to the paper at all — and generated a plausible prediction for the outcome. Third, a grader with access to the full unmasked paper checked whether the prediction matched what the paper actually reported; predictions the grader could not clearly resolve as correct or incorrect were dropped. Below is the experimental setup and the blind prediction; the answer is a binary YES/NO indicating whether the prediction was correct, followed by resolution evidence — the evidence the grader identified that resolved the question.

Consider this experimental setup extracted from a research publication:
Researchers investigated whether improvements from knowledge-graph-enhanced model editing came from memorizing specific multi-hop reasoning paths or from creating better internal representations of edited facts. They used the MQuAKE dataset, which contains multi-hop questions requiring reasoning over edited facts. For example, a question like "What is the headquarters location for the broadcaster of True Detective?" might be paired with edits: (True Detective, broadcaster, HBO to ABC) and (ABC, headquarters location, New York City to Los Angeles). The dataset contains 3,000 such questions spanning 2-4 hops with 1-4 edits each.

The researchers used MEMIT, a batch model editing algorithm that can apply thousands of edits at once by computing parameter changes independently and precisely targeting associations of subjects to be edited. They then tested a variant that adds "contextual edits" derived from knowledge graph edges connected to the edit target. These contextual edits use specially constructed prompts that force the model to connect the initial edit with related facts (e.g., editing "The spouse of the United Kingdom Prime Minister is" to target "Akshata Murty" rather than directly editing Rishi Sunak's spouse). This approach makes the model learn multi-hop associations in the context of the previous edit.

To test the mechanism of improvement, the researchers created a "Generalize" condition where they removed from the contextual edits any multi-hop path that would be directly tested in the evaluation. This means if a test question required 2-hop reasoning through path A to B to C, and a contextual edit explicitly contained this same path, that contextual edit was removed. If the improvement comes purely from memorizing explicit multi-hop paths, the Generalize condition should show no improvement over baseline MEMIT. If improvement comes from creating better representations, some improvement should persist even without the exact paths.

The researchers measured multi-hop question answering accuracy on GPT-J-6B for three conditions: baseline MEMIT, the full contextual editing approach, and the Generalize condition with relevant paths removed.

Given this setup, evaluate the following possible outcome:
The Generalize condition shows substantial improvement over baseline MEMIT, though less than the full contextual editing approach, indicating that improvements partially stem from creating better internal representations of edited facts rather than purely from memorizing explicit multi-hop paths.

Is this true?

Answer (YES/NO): YES